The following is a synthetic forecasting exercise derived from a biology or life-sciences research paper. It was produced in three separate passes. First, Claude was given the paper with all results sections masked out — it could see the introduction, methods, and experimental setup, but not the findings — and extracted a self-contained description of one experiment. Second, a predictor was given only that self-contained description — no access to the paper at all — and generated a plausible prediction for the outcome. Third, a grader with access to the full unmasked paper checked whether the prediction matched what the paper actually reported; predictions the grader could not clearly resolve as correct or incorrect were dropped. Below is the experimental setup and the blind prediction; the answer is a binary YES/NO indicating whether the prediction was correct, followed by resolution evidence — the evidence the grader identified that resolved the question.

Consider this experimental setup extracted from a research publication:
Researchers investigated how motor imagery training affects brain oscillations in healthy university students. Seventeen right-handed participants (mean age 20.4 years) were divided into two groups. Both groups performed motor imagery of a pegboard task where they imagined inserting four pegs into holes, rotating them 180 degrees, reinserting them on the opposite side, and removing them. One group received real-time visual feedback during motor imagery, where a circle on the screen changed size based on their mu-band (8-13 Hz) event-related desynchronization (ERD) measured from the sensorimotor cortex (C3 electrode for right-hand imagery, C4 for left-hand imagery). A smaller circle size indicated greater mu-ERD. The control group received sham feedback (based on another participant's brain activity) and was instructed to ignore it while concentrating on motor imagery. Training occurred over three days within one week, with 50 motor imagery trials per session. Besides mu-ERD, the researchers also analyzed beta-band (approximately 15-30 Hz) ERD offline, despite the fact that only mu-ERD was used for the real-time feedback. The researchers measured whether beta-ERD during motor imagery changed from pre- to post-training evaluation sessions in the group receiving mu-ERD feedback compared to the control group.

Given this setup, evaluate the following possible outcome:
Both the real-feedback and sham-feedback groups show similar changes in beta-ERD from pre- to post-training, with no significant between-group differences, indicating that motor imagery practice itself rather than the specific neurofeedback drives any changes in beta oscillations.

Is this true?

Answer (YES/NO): NO